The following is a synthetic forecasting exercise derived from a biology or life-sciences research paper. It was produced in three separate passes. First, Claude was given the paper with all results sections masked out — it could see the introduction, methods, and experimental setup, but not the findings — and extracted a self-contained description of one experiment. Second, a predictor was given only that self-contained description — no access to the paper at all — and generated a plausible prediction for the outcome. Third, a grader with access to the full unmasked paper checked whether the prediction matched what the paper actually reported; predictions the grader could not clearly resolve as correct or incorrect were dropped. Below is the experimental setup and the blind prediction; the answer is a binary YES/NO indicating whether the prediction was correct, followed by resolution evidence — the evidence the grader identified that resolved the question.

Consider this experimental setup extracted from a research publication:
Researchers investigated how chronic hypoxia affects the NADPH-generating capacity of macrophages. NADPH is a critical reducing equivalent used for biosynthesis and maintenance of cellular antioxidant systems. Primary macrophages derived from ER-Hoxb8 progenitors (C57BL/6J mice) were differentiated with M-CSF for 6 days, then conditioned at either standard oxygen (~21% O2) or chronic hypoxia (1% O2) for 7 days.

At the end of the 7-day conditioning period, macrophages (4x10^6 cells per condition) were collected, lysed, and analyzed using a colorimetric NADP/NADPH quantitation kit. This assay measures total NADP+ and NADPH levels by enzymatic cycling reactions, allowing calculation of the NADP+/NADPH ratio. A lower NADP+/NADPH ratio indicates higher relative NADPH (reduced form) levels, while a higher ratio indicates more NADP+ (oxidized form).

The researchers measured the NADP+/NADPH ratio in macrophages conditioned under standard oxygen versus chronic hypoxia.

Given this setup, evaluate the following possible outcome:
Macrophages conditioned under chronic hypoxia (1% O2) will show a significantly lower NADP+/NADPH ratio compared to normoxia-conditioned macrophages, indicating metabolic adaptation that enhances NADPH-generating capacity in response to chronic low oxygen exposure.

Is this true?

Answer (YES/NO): YES